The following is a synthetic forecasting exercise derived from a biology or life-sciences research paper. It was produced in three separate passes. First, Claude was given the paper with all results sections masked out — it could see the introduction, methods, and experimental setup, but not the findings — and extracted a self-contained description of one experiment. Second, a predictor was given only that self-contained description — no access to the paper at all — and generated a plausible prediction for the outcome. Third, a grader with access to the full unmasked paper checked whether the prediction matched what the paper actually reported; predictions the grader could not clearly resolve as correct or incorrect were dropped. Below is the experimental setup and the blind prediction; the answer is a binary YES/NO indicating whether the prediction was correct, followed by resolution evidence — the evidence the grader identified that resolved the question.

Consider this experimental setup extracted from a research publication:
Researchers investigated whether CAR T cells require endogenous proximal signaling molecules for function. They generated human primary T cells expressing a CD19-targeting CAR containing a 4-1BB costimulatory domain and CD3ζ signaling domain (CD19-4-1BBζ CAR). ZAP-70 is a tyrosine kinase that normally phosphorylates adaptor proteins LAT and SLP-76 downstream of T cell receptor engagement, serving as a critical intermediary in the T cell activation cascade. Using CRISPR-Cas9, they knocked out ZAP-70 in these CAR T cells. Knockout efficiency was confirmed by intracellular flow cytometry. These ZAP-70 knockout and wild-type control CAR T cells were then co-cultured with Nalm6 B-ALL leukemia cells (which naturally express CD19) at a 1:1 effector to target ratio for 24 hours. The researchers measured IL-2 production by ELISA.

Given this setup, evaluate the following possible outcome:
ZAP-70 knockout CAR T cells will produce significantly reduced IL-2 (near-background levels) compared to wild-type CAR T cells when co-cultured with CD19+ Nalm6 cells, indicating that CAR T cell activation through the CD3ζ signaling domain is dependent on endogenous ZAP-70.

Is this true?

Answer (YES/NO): YES